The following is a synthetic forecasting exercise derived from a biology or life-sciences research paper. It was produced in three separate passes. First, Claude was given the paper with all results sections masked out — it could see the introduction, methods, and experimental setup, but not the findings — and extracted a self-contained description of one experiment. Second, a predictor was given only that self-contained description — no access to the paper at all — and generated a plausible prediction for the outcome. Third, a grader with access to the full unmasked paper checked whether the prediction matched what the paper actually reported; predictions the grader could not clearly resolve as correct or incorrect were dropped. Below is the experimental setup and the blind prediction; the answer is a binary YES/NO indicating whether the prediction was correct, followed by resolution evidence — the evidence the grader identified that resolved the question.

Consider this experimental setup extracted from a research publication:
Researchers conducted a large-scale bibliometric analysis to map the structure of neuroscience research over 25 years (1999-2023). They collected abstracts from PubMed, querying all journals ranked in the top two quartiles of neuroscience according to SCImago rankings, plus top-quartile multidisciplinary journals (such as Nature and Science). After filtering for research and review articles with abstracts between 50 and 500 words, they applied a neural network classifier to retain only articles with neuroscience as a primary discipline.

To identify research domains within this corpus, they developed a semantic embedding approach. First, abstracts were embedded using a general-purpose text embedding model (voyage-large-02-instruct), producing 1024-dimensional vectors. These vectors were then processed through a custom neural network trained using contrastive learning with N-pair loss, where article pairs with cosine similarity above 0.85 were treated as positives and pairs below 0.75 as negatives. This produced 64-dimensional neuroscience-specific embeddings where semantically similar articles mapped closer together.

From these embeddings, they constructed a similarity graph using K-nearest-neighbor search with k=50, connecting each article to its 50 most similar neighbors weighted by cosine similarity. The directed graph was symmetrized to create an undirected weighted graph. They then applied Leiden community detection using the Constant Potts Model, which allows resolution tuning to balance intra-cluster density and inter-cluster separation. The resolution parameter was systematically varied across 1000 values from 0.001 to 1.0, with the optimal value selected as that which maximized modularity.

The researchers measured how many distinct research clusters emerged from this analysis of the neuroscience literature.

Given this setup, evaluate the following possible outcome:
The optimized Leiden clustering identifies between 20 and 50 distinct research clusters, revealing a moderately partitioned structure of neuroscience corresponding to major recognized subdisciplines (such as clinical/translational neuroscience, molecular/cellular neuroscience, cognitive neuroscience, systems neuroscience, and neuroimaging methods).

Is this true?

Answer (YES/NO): NO